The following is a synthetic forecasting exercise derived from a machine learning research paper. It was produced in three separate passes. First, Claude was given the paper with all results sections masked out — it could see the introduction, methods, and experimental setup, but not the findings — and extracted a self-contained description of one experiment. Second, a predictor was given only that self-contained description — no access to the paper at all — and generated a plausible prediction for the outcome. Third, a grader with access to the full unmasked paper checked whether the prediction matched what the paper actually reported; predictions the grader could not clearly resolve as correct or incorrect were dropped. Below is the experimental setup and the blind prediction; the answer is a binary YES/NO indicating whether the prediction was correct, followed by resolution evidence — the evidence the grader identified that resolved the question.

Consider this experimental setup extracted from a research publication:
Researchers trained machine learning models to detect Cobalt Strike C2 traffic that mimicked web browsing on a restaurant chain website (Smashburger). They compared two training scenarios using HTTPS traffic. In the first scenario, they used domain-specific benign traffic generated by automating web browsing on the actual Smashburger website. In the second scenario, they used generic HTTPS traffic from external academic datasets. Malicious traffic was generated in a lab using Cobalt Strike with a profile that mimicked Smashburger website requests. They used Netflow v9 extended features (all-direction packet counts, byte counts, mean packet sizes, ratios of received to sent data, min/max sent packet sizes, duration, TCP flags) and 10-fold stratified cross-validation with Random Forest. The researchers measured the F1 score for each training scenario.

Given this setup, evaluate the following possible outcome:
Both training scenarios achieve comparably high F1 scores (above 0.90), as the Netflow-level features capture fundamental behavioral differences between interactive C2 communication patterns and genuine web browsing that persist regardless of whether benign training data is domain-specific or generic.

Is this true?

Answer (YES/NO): NO